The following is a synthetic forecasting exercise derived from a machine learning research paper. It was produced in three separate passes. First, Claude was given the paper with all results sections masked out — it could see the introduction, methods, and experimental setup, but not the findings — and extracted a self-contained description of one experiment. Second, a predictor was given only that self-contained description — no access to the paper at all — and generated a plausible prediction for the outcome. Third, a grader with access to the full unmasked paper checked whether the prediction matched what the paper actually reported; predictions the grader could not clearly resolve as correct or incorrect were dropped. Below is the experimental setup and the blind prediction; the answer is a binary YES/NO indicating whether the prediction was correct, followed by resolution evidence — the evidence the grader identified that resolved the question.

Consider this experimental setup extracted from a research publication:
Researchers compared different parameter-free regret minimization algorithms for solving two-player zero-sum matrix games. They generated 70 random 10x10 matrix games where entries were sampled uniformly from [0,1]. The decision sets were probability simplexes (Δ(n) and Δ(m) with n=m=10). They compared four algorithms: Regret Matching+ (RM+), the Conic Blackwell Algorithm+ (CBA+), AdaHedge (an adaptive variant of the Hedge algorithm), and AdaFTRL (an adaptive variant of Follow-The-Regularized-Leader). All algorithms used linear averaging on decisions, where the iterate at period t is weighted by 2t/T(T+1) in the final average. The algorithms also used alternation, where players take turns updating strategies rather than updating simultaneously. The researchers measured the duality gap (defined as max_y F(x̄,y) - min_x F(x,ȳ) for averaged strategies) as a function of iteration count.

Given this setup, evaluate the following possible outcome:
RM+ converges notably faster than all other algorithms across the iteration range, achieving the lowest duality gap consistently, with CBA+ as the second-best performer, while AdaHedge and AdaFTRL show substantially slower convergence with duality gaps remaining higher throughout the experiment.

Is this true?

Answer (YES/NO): NO